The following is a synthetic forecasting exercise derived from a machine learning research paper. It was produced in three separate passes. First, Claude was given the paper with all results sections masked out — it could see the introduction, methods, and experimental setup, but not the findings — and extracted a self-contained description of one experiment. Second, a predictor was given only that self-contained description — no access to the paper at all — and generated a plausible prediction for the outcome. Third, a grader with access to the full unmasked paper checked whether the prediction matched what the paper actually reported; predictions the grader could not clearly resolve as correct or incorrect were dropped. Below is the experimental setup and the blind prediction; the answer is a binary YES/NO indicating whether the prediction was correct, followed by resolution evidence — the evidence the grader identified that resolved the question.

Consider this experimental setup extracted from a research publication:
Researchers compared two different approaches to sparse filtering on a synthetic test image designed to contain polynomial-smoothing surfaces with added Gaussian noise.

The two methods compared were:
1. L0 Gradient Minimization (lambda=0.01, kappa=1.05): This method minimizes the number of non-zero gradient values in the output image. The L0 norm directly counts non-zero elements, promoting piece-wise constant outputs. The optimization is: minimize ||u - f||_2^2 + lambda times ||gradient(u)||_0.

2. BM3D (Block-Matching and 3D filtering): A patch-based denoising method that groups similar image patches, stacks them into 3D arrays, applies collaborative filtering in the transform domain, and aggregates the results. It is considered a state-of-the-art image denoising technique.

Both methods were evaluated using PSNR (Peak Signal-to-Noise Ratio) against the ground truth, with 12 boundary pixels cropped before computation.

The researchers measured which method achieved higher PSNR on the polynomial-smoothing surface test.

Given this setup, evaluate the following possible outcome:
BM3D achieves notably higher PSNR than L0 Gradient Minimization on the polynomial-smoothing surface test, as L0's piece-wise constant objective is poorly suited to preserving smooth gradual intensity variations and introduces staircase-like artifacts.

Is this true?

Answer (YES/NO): NO